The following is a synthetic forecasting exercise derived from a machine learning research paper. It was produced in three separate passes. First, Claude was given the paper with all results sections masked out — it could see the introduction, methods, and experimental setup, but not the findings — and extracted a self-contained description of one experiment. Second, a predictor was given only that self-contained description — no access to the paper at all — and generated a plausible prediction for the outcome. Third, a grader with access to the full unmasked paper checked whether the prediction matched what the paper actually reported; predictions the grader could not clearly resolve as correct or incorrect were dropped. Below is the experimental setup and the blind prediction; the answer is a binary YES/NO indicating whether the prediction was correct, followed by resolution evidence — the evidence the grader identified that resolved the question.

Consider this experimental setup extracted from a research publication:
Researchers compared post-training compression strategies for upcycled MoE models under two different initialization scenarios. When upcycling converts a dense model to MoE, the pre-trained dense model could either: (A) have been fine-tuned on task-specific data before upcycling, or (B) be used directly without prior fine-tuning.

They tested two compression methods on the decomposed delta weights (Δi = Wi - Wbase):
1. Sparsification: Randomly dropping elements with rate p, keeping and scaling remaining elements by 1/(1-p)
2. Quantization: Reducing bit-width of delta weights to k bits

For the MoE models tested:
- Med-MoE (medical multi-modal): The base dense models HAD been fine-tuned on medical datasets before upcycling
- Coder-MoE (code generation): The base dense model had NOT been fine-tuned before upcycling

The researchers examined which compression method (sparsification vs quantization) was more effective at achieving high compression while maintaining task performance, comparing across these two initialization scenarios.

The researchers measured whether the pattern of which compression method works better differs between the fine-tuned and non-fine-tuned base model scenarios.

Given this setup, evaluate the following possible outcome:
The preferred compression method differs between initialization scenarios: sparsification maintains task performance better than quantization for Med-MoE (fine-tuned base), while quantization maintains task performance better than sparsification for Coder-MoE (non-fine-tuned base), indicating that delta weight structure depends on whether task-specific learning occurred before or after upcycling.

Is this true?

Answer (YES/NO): YES